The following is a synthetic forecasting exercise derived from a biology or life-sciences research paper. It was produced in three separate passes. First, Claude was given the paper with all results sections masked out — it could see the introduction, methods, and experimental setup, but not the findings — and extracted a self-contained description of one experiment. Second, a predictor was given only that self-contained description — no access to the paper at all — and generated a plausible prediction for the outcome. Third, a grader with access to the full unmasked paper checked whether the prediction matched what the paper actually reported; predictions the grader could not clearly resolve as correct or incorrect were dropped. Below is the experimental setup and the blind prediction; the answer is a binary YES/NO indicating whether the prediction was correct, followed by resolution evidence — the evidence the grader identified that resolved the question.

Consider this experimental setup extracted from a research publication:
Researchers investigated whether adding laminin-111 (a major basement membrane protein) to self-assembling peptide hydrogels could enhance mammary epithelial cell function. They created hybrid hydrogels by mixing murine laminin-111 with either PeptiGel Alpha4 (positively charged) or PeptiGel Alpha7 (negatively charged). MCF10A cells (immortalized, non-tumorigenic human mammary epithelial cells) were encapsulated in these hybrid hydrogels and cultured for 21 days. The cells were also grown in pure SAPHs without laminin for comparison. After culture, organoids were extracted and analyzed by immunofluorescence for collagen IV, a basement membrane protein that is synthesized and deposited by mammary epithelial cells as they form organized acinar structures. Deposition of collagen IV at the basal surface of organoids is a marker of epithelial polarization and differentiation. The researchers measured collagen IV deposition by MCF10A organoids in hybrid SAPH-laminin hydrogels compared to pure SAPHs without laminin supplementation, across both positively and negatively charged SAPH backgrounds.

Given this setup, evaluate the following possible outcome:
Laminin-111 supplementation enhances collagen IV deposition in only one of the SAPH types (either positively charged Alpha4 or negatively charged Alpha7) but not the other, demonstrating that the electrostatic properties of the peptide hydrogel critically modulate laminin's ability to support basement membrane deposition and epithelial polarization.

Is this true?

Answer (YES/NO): YES